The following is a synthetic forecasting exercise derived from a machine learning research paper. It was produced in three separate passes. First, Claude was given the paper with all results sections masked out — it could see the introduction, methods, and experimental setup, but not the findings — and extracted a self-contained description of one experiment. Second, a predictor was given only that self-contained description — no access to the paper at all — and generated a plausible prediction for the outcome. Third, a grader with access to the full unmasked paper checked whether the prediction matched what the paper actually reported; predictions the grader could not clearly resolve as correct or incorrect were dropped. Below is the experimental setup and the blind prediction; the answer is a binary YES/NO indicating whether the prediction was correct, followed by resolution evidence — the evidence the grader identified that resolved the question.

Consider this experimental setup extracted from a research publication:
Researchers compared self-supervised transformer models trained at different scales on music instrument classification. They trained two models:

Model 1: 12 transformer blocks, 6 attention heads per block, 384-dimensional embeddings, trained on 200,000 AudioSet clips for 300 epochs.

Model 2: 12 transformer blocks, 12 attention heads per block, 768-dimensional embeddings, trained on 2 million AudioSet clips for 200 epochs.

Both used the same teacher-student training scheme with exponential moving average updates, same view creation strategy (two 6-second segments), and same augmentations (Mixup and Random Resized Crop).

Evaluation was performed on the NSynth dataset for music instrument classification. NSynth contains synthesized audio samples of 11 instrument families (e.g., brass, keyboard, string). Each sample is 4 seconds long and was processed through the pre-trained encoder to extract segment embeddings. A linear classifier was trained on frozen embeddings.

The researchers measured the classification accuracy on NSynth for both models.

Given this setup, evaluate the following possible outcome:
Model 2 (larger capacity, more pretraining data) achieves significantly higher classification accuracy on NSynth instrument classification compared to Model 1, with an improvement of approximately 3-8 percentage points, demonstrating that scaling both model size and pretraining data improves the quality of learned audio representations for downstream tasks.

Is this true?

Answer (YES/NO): NO